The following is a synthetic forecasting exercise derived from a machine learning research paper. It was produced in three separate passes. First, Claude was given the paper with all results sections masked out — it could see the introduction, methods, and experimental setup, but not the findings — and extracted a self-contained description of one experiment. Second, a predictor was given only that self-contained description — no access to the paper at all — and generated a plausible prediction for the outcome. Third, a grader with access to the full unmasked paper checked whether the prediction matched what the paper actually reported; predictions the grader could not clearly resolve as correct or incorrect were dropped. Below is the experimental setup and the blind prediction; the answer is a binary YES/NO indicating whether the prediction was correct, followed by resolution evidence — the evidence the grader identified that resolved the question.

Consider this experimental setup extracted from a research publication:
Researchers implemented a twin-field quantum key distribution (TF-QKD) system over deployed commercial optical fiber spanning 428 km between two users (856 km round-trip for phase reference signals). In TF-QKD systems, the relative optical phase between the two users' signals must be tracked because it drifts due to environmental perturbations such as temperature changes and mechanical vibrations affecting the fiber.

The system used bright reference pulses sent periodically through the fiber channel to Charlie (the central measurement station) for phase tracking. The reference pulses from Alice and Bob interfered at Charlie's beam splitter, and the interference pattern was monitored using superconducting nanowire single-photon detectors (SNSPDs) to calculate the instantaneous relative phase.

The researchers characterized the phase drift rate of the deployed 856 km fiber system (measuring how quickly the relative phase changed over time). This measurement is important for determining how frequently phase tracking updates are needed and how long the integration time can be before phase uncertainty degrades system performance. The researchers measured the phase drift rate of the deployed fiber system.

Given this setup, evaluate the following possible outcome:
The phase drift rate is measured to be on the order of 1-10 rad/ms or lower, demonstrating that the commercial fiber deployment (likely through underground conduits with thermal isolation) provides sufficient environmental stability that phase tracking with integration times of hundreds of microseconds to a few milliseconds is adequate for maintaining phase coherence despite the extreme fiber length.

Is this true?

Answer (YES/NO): NO